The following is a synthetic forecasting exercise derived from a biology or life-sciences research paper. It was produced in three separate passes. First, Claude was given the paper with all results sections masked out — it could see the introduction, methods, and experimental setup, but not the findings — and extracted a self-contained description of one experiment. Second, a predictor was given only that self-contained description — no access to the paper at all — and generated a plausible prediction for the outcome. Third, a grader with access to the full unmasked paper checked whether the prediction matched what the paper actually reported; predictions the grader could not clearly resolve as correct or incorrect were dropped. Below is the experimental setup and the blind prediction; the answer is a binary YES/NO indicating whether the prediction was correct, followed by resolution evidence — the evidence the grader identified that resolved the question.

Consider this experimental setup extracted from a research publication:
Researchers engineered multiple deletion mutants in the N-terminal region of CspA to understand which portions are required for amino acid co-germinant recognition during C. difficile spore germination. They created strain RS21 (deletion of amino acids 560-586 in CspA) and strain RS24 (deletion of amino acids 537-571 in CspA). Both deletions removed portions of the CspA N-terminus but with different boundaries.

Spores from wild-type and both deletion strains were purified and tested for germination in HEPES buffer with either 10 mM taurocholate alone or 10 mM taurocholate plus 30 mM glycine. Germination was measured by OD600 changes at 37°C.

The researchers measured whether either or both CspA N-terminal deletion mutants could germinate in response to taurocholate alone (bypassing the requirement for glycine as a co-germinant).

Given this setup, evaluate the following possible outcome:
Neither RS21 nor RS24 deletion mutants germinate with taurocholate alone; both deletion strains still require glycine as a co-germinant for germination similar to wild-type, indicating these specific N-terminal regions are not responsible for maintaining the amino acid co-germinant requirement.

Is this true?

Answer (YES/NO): NO